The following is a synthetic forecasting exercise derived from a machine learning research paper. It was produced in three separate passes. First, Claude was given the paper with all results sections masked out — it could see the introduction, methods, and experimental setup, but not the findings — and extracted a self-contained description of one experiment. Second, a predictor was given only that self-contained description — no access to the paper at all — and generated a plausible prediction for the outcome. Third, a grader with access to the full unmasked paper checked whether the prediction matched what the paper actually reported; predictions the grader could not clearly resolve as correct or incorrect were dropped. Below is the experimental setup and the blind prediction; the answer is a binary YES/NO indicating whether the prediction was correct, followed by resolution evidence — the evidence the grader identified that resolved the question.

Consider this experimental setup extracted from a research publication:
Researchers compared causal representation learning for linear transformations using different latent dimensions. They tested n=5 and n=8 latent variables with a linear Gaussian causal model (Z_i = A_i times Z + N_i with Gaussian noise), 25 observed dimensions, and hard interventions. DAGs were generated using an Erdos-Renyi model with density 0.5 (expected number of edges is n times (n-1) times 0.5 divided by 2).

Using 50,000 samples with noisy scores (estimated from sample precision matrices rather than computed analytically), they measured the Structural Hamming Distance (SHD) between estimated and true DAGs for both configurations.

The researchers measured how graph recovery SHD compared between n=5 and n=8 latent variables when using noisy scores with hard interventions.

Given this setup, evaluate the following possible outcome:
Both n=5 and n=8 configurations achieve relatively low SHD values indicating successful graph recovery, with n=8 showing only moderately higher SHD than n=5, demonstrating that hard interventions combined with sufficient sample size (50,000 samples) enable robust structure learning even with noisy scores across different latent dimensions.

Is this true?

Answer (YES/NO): YES